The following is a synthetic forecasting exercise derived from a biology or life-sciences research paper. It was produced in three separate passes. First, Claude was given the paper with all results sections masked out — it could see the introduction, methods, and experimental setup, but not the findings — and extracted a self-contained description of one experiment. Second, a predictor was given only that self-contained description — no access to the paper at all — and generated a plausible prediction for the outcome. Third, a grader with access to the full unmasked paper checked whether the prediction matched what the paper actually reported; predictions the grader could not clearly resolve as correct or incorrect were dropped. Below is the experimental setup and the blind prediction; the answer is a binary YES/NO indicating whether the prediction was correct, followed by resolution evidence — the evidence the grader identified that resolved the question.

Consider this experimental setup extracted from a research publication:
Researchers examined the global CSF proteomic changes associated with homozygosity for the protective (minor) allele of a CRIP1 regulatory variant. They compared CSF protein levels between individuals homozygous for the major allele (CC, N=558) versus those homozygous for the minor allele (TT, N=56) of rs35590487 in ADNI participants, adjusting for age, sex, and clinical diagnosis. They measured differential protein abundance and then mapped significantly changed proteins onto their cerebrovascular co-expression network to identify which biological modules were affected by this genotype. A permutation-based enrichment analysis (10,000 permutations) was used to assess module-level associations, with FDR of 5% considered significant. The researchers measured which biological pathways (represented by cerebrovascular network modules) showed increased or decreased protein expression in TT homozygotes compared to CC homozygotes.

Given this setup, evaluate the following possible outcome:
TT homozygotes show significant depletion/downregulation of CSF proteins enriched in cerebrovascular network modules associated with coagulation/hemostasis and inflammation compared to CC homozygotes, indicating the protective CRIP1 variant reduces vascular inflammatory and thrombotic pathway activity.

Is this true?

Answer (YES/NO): NO